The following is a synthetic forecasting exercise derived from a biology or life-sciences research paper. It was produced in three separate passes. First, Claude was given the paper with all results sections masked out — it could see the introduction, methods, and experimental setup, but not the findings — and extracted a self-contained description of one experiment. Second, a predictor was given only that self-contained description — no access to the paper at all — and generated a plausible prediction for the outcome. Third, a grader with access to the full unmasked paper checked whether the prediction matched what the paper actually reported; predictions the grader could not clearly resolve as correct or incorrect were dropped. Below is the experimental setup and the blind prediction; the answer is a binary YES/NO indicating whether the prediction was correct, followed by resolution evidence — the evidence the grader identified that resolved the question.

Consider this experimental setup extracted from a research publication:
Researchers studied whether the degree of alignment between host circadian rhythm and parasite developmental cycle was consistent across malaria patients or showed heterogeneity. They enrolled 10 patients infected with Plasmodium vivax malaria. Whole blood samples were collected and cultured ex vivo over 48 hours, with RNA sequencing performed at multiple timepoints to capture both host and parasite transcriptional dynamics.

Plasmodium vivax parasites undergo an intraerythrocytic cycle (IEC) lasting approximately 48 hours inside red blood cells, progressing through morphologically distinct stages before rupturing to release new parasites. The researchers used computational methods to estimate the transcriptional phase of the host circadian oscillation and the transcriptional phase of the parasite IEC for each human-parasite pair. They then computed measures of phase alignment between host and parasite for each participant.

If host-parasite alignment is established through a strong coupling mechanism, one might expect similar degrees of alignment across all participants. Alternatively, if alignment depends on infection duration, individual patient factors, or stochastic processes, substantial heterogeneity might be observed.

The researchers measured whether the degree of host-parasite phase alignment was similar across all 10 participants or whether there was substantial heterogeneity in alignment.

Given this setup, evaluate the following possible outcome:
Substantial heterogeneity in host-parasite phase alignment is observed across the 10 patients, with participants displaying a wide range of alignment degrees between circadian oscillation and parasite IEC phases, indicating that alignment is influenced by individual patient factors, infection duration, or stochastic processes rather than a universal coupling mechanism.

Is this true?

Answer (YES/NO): NO